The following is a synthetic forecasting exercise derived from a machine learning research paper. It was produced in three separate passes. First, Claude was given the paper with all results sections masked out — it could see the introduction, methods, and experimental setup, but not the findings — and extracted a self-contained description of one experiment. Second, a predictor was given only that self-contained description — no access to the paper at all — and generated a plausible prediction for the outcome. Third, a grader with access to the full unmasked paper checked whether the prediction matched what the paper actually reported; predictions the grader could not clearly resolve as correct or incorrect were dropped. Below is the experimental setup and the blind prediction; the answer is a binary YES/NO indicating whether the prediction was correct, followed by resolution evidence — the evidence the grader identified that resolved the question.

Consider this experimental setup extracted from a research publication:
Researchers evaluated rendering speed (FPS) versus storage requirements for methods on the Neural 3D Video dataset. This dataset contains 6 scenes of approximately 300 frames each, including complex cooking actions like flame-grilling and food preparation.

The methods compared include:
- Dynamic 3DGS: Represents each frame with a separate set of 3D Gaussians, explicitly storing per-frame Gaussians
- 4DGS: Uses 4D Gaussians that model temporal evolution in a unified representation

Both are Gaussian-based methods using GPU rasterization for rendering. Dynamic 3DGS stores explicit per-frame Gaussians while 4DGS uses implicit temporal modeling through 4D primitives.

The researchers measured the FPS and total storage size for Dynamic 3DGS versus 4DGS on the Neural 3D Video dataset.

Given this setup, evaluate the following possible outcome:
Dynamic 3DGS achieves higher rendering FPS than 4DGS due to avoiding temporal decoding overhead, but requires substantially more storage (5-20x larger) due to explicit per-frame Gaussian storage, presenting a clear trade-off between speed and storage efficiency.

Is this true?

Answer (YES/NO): NO